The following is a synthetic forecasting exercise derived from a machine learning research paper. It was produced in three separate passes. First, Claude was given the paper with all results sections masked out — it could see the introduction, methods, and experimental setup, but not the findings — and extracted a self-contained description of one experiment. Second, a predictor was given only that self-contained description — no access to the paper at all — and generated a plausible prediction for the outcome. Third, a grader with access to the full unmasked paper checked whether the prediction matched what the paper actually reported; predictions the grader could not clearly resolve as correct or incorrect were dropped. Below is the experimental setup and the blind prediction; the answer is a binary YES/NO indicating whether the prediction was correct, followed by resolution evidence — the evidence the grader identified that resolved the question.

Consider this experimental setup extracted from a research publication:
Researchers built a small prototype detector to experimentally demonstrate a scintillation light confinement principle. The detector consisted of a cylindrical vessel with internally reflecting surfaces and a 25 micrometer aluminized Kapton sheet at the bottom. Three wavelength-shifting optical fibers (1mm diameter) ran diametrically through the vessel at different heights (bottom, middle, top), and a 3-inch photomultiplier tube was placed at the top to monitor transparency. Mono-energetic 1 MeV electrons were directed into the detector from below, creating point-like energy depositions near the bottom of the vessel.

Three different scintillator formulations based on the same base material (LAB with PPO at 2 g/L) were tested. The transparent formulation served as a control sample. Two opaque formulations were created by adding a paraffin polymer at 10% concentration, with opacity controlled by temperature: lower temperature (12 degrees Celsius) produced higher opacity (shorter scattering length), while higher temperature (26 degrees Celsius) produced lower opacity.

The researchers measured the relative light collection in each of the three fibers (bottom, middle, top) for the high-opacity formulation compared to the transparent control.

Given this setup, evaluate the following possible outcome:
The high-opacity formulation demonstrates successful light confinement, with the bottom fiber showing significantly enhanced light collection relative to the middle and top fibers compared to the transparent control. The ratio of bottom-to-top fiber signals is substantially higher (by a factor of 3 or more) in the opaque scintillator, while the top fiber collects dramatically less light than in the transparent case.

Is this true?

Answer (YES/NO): YES